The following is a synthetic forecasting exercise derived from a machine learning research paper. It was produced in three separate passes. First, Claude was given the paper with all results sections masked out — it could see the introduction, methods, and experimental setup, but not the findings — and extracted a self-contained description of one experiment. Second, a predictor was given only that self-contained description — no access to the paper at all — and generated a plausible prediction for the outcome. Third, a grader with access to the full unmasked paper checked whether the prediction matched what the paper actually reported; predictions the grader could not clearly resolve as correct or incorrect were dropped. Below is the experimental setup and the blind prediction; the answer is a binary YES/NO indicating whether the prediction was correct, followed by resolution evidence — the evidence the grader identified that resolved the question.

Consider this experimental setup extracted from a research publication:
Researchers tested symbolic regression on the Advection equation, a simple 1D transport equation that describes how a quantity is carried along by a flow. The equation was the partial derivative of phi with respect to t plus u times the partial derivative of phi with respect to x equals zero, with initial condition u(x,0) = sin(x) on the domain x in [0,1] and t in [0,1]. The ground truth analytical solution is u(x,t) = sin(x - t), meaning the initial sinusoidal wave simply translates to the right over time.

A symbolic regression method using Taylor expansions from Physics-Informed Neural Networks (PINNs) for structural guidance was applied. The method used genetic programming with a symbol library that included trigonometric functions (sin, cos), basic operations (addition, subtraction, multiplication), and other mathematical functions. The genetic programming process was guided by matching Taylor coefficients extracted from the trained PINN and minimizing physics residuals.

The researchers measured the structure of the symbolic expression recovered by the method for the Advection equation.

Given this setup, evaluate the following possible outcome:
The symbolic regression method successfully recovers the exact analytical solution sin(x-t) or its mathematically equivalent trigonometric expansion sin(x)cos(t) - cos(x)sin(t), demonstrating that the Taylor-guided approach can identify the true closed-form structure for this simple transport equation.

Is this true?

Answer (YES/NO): NO